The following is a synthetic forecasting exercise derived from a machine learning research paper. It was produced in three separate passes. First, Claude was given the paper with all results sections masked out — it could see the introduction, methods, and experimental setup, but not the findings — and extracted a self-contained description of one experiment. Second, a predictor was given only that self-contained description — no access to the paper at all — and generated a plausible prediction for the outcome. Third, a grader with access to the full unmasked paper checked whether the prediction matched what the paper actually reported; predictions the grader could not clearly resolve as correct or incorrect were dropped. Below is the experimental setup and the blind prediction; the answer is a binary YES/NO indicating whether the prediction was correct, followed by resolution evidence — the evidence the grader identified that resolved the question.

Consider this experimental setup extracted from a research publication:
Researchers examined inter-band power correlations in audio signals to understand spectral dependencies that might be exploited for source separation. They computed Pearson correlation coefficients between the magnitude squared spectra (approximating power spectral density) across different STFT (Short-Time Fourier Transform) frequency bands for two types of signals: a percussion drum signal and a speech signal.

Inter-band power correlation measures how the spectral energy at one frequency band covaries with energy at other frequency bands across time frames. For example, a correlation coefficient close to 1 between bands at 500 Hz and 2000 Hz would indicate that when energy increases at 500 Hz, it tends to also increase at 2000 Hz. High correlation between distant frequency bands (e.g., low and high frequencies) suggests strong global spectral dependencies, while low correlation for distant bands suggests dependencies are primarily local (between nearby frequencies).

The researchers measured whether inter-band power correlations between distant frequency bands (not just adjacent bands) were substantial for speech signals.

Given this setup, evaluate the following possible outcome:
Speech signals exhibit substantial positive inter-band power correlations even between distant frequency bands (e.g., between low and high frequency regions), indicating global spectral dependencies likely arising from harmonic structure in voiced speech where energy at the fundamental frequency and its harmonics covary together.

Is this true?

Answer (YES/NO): YES